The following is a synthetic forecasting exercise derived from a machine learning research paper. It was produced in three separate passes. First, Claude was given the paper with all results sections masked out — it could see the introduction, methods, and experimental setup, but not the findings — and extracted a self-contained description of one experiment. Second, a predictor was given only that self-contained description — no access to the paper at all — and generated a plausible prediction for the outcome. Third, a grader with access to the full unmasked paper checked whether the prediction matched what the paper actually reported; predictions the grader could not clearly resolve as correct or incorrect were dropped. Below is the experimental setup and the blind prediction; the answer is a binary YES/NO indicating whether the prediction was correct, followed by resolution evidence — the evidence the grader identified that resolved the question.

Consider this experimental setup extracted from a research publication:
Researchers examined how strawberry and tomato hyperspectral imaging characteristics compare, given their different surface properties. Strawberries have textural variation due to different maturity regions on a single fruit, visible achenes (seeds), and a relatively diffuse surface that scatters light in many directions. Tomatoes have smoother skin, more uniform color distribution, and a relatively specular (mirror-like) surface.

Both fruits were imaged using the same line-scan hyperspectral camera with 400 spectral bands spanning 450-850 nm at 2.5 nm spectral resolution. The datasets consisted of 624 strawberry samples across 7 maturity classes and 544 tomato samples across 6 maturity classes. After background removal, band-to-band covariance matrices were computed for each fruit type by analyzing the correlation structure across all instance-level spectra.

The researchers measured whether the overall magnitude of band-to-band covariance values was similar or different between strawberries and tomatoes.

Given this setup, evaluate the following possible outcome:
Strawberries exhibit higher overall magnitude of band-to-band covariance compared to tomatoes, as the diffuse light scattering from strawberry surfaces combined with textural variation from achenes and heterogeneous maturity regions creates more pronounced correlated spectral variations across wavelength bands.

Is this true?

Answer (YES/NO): NO